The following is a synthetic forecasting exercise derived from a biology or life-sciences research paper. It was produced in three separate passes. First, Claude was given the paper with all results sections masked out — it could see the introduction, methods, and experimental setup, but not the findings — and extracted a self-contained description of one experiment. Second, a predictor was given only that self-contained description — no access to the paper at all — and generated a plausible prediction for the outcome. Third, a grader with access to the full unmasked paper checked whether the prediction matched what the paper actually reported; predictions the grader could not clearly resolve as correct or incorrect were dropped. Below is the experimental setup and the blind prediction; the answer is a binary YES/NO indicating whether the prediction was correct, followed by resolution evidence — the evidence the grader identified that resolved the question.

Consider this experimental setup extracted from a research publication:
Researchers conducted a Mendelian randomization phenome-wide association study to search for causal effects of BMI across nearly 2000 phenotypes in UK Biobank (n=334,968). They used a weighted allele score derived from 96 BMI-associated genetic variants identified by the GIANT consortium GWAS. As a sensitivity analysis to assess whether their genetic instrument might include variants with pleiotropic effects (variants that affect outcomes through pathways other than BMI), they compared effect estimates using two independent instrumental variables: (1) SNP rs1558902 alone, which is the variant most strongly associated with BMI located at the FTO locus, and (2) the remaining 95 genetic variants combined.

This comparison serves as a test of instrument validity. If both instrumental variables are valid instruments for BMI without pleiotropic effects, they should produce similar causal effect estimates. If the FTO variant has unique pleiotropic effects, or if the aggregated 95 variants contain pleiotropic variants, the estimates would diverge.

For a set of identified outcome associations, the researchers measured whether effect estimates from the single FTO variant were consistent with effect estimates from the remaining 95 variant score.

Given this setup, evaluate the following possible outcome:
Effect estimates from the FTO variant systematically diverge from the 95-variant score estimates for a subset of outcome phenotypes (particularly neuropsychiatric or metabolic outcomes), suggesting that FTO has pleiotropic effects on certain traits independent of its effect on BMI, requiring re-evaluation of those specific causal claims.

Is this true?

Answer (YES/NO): NO